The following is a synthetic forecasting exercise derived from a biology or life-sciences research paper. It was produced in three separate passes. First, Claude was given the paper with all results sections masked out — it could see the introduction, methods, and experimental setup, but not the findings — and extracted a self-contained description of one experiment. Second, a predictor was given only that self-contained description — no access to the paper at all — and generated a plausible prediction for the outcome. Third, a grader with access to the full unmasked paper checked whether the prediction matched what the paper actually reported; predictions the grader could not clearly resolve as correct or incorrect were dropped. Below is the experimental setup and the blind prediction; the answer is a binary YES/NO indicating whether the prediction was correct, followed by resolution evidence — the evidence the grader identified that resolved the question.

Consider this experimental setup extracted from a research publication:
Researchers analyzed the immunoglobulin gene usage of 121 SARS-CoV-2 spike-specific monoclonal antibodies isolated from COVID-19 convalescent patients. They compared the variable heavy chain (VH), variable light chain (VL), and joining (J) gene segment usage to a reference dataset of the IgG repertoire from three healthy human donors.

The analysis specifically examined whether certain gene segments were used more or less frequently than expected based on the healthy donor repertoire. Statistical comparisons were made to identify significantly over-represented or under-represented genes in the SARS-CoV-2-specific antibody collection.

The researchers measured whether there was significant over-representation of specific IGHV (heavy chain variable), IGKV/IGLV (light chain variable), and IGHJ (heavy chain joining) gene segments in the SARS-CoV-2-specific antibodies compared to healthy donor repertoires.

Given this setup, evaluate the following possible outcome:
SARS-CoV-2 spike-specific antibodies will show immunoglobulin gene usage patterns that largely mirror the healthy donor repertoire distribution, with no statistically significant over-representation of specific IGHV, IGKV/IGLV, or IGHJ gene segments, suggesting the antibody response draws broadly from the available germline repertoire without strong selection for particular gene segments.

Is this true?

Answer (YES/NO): NO